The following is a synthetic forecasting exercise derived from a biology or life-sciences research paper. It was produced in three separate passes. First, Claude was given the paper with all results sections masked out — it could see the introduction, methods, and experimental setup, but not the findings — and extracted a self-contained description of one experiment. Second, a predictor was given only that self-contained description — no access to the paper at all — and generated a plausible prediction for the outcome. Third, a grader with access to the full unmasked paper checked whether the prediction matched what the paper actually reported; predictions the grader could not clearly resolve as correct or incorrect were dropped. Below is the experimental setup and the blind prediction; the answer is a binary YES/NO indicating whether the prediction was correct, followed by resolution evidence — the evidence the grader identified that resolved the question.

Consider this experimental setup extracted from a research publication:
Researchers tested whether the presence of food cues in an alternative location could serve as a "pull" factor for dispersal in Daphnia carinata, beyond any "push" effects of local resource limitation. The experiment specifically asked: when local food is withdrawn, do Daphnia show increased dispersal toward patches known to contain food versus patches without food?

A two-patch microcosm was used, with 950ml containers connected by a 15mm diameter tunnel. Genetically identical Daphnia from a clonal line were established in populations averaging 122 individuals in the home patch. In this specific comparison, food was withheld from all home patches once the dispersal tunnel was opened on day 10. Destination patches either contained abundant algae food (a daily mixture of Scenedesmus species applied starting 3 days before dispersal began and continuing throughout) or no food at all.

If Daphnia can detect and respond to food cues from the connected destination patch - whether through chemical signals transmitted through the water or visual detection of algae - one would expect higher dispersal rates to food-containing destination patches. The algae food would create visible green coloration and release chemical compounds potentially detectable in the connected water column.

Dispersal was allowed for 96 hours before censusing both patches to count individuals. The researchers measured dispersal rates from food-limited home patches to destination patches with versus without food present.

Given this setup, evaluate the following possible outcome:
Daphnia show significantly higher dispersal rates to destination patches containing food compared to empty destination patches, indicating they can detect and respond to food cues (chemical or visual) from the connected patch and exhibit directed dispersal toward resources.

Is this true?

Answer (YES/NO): NO